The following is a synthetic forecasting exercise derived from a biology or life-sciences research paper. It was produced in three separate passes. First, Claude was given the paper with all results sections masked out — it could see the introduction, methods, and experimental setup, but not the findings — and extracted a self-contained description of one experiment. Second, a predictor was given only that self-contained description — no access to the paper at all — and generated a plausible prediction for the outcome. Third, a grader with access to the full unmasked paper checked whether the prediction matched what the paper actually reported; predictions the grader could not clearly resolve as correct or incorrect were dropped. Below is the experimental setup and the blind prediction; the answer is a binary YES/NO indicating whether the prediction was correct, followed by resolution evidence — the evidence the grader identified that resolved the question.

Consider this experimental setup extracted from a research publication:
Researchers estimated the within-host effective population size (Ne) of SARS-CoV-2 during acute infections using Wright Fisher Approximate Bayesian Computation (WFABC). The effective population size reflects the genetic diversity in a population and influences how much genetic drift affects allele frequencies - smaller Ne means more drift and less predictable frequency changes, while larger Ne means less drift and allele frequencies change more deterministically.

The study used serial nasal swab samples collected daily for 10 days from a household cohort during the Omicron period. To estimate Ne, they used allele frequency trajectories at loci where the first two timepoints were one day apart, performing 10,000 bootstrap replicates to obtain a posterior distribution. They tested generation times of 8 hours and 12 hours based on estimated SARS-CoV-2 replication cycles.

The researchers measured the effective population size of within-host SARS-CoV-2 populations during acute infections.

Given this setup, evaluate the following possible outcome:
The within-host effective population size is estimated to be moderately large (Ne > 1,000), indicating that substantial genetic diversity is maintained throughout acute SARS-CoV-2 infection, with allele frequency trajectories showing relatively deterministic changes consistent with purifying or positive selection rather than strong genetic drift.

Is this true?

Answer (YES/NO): NO